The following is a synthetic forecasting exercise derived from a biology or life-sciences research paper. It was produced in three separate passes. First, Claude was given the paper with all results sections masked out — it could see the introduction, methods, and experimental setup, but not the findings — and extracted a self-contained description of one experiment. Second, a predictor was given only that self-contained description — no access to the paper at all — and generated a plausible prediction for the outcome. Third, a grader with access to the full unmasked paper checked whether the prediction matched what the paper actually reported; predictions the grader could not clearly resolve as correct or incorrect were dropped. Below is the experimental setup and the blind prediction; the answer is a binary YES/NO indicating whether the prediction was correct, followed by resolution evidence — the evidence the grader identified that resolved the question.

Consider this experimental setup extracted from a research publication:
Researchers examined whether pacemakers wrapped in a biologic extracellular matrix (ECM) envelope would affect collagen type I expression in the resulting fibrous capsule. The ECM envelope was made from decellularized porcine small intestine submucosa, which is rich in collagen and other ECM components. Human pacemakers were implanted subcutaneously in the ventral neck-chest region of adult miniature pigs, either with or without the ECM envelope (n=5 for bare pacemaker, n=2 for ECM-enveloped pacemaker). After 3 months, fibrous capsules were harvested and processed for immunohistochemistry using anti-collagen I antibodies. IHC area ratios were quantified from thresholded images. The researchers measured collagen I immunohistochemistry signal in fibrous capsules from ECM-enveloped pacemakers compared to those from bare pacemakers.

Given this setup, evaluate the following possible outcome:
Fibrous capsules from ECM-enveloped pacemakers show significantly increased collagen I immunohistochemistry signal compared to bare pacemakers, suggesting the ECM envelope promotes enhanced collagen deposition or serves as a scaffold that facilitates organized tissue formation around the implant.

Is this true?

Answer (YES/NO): NO